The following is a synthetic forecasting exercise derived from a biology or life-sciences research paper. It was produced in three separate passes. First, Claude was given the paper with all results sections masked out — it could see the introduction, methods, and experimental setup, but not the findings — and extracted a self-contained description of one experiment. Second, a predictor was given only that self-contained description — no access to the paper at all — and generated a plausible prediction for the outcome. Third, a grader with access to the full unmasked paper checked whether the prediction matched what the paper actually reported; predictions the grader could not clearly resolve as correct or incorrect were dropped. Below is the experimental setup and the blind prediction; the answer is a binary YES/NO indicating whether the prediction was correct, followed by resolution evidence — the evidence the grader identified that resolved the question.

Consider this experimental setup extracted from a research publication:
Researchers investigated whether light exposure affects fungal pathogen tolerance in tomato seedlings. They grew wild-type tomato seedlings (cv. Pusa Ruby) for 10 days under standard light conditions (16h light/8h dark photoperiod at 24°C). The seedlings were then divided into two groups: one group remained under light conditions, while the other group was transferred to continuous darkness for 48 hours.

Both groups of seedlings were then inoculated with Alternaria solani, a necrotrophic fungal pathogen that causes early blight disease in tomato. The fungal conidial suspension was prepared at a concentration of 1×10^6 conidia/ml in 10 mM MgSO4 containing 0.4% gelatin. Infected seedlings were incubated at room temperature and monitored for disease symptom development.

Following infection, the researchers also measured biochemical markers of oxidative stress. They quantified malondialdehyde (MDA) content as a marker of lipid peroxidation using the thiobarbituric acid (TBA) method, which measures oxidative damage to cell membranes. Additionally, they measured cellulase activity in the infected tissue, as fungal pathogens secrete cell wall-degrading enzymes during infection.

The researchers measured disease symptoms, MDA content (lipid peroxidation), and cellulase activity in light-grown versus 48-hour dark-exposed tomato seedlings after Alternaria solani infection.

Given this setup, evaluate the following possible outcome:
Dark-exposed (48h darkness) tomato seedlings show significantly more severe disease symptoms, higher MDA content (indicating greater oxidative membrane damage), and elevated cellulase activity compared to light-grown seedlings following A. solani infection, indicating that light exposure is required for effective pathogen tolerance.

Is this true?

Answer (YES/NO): YES